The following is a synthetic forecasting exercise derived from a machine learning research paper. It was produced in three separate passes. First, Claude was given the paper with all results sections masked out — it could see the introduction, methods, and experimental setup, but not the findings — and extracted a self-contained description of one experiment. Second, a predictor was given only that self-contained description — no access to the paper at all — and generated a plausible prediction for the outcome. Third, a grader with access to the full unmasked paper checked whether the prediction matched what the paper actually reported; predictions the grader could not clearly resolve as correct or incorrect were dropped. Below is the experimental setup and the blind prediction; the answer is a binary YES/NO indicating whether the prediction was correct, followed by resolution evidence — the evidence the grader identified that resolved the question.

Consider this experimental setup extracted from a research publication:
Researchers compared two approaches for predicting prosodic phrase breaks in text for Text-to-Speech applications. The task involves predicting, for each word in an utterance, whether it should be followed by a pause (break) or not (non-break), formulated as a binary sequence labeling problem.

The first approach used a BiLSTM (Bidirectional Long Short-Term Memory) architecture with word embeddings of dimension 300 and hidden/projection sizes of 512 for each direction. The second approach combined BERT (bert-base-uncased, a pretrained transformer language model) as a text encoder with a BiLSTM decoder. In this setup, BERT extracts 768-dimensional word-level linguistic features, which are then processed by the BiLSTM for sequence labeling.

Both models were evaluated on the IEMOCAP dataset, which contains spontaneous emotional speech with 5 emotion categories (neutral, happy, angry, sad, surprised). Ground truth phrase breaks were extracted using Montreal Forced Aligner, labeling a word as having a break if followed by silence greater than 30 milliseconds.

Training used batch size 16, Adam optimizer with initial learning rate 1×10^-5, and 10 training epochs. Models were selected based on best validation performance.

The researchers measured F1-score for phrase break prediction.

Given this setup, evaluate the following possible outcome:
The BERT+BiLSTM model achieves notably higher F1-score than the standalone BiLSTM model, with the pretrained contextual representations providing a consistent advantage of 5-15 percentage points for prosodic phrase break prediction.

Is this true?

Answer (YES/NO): NO